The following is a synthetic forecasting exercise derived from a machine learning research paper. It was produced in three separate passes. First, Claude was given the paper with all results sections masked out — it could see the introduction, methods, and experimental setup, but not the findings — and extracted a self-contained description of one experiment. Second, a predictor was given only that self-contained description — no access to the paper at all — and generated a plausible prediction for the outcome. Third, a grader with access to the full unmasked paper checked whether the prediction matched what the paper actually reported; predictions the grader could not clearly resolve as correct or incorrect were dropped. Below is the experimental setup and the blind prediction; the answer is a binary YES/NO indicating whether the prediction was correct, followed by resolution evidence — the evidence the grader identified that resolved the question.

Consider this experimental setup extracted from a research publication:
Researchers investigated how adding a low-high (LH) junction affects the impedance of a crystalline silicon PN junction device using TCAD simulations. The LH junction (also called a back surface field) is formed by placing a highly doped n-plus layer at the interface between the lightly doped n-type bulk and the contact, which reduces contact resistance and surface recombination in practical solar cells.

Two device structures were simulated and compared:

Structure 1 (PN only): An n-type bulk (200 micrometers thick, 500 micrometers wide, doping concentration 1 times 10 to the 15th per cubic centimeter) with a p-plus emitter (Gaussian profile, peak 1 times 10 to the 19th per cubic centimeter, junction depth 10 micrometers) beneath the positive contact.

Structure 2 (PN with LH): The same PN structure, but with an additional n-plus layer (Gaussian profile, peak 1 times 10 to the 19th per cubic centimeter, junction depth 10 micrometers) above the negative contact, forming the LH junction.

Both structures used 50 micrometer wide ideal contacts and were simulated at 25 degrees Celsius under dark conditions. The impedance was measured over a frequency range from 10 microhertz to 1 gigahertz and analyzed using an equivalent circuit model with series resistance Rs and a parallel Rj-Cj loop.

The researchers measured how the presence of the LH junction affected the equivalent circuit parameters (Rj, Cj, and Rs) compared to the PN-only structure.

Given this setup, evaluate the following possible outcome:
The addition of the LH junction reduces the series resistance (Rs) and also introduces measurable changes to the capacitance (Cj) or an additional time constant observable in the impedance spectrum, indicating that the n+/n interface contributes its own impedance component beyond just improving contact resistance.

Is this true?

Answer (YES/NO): NO